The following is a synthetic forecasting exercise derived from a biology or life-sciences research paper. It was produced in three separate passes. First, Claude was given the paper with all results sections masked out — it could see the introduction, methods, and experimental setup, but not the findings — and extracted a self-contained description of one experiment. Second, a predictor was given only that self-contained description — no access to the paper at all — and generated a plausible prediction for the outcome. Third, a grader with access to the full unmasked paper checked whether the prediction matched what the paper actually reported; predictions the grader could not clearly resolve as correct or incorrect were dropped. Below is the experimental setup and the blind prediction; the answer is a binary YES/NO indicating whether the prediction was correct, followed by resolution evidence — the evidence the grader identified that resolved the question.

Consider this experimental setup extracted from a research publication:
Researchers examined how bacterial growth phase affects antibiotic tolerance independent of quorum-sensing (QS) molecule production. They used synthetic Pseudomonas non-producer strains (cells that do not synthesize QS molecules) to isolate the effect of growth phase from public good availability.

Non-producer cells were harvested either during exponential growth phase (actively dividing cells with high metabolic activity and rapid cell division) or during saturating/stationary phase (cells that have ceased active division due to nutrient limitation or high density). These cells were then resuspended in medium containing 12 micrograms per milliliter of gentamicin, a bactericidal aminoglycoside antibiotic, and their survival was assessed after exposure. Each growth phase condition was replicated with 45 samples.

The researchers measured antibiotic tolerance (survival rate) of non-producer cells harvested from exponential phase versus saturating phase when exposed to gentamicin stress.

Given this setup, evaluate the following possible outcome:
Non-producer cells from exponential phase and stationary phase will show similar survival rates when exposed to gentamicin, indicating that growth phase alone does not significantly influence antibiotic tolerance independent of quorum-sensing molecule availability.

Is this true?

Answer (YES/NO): NO